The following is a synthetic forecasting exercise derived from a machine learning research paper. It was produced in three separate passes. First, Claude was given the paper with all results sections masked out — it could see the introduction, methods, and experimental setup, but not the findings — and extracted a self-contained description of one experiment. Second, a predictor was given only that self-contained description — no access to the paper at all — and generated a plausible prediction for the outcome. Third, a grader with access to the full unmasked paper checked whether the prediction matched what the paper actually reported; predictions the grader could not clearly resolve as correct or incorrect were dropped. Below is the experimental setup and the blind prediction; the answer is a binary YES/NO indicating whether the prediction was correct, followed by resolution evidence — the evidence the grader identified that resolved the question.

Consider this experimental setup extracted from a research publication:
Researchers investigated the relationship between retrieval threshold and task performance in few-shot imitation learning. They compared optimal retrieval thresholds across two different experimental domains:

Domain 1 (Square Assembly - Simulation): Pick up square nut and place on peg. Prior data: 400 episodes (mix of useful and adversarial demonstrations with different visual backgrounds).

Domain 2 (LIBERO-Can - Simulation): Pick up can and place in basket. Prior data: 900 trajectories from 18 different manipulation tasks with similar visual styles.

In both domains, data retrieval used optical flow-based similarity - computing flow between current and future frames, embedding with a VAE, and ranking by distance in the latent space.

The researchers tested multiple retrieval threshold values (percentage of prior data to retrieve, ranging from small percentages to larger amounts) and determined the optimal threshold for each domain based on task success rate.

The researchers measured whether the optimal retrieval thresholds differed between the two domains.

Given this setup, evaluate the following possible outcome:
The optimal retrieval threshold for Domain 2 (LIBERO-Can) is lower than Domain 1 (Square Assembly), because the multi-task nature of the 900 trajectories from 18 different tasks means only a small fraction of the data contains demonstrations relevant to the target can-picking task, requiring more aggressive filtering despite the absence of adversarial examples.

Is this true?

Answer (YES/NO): YES